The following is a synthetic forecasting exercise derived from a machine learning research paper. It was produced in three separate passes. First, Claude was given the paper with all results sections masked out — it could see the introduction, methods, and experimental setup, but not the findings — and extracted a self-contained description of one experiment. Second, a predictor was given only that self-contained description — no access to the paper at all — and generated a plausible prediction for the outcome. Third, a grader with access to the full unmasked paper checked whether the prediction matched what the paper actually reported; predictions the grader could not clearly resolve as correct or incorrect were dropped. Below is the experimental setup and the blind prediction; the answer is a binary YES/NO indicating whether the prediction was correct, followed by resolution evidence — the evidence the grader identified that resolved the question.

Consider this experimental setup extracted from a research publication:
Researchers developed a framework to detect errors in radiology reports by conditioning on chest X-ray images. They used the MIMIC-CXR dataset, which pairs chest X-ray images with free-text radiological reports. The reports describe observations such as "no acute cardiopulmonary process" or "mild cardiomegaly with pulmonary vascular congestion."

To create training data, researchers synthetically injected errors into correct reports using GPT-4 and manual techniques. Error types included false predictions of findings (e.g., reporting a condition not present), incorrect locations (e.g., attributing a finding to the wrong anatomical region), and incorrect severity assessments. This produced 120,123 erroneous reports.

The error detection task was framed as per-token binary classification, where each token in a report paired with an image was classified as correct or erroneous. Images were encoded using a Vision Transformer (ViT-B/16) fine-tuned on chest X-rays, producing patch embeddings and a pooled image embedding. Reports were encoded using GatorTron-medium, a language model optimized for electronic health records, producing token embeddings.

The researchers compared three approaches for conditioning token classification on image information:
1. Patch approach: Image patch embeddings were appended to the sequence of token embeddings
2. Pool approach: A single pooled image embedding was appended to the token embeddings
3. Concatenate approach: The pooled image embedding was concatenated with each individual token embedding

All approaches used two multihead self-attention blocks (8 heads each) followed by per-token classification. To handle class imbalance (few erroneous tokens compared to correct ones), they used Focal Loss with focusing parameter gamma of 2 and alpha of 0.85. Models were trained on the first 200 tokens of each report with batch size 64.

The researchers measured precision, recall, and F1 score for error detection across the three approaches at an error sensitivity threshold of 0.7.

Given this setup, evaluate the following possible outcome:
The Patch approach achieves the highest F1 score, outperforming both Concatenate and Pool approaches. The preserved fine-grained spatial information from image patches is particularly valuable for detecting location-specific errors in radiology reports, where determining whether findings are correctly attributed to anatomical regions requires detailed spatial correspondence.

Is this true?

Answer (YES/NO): YES